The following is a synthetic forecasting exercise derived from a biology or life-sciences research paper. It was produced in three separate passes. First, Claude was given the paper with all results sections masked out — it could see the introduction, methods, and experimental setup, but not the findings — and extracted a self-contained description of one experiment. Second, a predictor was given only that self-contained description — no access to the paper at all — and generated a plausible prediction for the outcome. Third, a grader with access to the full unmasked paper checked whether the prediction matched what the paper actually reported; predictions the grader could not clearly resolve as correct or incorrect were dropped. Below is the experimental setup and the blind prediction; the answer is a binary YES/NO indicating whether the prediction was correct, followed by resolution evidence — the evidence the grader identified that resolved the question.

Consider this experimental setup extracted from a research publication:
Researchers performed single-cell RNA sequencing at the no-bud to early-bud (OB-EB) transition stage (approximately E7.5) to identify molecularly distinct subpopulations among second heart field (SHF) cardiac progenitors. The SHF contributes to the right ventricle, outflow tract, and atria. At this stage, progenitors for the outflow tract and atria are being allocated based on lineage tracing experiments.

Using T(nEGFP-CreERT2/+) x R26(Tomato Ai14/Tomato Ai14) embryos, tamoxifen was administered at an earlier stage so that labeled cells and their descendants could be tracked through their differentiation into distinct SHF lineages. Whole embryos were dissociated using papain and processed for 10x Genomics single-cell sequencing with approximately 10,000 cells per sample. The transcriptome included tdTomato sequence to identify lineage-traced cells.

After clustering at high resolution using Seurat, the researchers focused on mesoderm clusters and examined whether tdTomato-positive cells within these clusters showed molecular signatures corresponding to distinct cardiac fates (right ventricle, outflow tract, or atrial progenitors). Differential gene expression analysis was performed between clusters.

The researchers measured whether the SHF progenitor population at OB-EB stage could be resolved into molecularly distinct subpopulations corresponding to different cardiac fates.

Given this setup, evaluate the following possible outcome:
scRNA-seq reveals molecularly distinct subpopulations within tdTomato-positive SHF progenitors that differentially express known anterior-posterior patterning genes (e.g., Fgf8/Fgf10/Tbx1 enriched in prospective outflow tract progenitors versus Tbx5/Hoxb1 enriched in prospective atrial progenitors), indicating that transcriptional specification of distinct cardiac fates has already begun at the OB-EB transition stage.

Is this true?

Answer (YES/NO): NO